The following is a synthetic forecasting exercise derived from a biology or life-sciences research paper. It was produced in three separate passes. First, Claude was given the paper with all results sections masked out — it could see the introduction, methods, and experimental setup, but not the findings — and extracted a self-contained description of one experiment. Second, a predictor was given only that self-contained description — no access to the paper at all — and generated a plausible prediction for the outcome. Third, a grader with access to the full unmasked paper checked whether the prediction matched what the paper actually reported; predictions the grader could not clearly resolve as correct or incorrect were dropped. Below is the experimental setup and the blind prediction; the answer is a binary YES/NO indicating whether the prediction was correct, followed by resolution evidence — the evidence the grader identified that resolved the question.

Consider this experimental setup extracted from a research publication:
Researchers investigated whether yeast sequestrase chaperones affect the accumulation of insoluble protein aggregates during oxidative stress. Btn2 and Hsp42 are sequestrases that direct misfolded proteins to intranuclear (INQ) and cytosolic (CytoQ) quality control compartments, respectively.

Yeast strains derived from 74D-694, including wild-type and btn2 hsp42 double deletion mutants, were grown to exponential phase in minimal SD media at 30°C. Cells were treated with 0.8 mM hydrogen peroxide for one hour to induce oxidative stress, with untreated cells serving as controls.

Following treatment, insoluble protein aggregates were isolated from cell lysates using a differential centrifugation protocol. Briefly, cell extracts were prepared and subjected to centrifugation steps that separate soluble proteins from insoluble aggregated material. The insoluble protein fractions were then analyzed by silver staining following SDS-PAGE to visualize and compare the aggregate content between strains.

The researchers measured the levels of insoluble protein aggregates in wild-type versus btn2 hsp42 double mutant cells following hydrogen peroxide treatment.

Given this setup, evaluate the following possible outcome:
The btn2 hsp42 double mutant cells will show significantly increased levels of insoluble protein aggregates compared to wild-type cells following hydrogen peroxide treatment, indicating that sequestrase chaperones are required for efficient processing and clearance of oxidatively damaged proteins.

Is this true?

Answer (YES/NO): YES